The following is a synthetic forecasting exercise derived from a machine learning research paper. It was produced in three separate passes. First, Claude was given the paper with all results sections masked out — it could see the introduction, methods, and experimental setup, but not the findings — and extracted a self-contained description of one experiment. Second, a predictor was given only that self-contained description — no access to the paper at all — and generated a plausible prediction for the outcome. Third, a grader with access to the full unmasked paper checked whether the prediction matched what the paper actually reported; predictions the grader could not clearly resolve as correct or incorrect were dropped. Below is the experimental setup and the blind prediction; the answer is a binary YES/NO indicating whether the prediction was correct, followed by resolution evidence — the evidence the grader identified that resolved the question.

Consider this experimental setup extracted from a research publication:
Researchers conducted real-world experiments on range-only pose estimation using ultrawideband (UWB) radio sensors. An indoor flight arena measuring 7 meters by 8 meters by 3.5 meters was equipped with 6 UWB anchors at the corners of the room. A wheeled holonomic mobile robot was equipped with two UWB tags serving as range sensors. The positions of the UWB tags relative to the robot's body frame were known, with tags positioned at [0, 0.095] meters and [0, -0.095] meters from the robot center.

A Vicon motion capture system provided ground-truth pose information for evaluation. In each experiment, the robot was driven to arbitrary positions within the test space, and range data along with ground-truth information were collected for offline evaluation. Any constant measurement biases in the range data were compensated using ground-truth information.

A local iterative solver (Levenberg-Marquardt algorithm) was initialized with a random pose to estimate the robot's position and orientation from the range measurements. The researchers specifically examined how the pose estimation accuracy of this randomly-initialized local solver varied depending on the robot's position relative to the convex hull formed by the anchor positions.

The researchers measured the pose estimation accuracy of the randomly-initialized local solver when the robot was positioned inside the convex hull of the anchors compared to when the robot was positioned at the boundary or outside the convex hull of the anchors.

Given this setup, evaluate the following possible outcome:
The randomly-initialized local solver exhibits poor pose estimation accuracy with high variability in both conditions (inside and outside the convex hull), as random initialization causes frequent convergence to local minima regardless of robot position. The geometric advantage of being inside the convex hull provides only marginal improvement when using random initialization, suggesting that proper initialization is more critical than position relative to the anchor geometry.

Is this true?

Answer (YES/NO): NO